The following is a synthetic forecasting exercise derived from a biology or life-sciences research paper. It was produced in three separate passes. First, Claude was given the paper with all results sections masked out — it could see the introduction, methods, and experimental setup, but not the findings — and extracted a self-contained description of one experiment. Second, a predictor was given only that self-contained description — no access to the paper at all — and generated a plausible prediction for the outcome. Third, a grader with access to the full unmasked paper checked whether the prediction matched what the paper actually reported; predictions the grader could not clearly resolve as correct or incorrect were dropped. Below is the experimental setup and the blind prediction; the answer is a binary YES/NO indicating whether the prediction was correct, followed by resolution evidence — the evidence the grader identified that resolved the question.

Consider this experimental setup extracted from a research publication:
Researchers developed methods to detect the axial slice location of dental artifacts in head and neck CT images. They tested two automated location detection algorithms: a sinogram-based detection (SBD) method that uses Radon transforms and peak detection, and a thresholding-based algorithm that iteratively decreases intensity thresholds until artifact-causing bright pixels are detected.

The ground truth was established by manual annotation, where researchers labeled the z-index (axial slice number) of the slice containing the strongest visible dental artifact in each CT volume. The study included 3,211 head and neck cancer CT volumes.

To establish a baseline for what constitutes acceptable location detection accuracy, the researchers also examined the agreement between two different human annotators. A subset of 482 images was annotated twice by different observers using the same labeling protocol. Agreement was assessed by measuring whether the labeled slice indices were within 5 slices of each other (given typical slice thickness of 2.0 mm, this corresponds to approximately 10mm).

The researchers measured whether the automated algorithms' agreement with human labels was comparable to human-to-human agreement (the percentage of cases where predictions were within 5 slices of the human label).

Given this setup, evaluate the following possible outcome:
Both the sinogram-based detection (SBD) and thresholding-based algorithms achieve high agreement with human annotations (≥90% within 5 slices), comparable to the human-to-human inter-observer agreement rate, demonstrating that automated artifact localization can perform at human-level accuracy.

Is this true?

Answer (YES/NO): NO